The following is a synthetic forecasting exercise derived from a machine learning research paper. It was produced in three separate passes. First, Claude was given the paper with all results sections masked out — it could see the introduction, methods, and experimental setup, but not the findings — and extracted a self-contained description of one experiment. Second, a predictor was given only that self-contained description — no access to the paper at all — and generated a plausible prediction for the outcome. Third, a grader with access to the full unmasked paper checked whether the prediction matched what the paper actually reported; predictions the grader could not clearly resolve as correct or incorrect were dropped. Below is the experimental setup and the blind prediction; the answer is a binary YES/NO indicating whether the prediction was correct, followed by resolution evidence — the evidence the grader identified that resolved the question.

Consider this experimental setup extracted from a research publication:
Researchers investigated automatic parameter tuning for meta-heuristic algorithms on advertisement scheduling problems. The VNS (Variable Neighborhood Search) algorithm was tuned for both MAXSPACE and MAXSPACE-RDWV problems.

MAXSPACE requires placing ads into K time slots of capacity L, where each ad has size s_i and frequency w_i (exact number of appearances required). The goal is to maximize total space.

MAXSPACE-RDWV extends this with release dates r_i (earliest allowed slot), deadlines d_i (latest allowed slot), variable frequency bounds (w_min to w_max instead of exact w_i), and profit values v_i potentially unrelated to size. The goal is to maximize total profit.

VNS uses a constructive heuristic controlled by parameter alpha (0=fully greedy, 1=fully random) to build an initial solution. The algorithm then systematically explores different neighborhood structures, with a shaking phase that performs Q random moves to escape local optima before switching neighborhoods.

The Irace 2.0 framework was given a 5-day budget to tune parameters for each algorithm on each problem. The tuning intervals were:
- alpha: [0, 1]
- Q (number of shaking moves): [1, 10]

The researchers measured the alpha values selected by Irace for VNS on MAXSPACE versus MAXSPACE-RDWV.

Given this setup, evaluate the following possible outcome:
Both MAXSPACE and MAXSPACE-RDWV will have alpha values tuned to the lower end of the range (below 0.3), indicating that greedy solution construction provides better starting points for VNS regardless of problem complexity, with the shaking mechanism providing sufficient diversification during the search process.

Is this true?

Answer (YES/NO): YES